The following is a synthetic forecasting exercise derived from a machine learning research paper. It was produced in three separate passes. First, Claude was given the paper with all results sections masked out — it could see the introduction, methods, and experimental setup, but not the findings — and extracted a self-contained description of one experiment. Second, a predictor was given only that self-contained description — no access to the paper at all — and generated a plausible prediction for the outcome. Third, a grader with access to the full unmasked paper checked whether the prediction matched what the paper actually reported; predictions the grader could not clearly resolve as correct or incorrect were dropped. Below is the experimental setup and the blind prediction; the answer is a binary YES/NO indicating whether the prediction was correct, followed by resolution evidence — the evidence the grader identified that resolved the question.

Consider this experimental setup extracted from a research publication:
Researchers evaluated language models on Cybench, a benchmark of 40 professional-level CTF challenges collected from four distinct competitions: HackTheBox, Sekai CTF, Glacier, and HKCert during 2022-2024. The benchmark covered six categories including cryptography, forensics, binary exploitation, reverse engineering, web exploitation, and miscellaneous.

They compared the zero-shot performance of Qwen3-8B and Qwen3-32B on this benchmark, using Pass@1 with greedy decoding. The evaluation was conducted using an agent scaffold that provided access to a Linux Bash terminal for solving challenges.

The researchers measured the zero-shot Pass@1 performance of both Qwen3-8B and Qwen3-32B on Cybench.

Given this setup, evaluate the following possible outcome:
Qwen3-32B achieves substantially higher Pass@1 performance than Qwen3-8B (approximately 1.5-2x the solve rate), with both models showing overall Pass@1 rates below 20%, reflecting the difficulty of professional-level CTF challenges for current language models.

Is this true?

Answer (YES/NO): NO